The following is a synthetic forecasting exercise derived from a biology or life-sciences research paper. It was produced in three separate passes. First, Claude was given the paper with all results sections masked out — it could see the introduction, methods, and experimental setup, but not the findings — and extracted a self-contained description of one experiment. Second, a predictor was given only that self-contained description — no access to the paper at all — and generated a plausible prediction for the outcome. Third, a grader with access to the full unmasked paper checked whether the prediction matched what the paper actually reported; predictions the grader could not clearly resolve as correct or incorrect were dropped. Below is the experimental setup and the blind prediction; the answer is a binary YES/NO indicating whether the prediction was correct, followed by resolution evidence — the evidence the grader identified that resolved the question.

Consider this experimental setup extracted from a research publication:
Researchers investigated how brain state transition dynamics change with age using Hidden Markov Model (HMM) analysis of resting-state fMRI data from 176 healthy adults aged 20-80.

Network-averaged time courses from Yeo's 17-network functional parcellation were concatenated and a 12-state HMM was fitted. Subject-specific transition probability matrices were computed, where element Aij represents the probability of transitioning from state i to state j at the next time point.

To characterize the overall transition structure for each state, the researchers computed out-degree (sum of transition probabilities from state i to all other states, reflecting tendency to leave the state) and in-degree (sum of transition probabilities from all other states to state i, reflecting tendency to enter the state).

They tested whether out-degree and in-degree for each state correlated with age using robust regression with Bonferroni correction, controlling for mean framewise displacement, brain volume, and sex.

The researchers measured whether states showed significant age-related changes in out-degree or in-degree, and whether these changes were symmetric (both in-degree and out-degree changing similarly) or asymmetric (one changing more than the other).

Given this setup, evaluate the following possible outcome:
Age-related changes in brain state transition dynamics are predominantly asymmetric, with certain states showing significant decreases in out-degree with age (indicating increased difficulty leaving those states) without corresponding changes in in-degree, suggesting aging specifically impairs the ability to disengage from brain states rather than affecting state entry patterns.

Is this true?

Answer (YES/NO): NO